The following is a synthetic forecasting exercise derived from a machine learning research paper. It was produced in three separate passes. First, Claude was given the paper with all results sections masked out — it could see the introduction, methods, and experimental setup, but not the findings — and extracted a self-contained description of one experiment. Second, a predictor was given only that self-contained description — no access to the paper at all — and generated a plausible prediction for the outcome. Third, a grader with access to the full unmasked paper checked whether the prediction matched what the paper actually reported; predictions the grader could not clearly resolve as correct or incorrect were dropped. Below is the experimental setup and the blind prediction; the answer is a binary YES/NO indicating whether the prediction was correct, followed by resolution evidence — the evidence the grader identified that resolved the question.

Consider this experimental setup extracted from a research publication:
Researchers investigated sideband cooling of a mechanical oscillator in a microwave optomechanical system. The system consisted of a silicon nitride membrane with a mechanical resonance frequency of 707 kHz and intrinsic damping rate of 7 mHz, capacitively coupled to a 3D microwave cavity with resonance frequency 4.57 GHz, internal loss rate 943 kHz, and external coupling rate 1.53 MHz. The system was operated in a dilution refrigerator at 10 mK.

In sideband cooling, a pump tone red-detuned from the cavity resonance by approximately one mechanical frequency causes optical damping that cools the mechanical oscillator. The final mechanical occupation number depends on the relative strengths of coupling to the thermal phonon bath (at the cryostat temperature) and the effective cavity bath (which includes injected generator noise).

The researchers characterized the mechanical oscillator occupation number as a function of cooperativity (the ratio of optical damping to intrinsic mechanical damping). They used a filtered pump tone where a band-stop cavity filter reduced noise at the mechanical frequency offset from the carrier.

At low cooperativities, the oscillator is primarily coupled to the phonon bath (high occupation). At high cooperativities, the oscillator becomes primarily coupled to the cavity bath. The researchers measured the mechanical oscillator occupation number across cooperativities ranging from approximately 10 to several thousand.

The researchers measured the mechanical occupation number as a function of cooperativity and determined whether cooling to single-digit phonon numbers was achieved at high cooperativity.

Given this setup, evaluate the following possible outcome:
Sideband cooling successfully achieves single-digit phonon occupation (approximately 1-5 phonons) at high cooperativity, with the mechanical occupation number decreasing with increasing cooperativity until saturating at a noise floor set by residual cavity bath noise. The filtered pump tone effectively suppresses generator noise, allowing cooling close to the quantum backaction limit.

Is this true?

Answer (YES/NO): NO